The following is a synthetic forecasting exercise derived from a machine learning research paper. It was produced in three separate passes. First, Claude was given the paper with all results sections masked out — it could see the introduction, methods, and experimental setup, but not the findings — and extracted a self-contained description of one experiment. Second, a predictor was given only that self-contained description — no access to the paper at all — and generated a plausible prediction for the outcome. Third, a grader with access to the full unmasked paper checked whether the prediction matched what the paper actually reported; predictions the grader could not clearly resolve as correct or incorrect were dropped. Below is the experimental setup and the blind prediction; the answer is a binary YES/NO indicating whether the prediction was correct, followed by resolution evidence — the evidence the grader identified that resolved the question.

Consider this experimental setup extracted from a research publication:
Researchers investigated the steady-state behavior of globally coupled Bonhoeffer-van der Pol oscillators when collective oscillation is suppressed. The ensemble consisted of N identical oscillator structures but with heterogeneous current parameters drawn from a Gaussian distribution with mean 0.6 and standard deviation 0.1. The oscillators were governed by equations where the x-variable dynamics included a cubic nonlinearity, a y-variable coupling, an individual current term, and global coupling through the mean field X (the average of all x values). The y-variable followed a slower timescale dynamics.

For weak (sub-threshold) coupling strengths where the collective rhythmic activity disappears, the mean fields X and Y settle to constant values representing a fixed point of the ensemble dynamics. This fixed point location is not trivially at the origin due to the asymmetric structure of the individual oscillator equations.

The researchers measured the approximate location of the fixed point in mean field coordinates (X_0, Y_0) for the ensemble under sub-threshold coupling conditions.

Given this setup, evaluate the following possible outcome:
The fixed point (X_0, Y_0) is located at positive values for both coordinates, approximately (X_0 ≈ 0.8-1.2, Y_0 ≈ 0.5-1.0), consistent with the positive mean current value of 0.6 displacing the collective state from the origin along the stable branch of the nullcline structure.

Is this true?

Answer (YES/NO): NO